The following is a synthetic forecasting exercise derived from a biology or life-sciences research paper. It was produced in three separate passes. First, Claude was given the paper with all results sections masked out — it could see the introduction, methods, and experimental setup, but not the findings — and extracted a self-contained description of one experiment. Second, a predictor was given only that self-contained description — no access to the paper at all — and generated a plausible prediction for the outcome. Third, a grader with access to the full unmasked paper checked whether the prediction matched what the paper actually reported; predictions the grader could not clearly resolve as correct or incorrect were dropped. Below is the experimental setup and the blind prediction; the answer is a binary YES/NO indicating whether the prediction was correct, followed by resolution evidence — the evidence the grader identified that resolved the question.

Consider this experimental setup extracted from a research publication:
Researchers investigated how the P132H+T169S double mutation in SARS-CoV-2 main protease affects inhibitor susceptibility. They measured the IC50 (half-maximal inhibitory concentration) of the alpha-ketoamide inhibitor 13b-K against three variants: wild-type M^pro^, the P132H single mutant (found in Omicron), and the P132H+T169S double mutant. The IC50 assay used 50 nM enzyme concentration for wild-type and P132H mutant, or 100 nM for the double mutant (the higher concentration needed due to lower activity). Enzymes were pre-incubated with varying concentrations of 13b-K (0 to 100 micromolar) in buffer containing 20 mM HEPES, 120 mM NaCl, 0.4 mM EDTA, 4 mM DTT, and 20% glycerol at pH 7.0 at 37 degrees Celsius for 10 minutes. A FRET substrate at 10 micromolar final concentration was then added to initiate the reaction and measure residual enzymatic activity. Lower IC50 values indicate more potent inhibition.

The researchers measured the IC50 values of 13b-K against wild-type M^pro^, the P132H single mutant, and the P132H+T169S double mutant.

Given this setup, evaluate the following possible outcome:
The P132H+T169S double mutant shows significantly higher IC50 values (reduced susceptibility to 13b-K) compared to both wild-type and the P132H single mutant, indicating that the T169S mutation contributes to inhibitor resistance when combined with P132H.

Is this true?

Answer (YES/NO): NO